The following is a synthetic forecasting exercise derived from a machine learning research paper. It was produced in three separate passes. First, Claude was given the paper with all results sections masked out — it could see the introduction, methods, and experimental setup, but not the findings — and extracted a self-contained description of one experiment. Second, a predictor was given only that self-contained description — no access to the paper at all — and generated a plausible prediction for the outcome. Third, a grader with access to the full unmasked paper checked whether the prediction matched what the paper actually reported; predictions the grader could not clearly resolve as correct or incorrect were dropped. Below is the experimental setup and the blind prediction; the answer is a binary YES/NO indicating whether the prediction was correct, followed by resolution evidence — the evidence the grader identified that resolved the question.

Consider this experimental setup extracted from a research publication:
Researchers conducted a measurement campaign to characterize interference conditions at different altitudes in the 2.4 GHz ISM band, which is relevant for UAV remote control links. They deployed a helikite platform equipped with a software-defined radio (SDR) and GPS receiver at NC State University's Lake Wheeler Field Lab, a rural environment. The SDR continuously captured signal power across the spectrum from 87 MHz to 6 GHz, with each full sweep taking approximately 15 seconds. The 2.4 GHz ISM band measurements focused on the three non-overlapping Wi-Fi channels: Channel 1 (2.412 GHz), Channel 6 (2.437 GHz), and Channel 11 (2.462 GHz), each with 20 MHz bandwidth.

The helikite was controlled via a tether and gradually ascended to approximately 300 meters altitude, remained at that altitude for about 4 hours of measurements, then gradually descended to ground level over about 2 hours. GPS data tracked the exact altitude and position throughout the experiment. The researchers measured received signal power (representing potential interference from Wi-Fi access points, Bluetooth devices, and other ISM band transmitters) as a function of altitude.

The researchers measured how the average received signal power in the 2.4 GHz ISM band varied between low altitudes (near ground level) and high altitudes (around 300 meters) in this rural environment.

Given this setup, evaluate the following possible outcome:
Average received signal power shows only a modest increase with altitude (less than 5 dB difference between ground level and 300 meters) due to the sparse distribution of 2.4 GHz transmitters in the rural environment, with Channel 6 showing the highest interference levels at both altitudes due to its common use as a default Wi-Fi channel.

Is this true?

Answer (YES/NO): NO